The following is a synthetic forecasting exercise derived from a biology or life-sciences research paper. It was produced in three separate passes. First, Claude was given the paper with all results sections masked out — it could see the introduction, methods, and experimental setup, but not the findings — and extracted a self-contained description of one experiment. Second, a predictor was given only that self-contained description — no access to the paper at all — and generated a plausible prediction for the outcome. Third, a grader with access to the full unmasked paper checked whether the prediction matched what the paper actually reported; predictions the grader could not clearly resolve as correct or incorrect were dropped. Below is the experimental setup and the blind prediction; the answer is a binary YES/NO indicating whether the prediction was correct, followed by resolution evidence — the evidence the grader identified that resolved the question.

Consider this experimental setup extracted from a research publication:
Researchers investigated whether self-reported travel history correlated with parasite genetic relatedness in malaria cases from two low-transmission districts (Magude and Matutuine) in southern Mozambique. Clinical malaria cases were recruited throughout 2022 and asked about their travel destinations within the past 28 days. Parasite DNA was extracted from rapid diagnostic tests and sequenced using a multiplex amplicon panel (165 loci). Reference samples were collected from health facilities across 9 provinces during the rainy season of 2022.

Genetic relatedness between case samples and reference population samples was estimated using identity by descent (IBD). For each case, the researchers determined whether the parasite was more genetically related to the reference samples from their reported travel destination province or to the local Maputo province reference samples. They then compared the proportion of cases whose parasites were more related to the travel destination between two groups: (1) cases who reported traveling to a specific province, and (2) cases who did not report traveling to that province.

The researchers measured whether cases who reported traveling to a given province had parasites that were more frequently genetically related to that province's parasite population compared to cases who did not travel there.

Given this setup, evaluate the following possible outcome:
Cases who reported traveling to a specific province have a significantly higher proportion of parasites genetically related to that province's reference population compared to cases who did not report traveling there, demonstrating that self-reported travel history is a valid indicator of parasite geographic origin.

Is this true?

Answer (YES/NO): YES